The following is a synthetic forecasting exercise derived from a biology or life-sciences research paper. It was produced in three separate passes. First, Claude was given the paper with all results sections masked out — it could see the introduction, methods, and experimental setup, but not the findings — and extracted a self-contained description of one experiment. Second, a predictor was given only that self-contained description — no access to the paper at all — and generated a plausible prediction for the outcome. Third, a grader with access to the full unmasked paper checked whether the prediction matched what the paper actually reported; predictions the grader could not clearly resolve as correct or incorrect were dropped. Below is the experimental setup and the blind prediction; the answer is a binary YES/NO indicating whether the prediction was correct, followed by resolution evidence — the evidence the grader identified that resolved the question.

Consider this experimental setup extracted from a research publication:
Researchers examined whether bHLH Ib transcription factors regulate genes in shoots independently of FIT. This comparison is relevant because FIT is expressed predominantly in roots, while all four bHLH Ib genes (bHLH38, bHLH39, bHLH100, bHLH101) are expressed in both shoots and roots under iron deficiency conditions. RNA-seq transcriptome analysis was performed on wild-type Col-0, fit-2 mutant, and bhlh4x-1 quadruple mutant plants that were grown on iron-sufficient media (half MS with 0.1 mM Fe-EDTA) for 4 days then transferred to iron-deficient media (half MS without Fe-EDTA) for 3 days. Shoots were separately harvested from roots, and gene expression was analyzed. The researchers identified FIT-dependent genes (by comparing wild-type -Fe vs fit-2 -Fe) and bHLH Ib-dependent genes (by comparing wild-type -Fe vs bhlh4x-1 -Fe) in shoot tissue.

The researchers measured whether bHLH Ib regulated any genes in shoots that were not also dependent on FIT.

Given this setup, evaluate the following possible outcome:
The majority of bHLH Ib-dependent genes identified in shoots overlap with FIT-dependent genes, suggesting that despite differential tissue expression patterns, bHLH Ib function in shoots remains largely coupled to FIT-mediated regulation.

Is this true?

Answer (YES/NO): YES